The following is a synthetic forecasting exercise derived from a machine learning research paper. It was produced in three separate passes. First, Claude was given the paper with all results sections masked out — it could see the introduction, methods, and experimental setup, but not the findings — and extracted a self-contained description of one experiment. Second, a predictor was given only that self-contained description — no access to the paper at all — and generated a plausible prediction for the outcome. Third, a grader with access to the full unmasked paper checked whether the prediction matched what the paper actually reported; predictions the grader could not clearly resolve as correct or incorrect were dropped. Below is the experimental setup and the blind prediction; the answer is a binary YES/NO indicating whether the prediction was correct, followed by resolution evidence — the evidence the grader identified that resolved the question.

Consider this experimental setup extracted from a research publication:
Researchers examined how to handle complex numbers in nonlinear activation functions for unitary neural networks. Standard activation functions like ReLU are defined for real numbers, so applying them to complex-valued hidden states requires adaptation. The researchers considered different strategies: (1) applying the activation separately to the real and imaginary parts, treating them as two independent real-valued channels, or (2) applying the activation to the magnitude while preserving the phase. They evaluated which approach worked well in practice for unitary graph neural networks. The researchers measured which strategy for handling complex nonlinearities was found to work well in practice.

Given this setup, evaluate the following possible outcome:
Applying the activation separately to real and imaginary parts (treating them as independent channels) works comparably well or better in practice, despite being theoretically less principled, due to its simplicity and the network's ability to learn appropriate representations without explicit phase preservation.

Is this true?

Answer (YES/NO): YES